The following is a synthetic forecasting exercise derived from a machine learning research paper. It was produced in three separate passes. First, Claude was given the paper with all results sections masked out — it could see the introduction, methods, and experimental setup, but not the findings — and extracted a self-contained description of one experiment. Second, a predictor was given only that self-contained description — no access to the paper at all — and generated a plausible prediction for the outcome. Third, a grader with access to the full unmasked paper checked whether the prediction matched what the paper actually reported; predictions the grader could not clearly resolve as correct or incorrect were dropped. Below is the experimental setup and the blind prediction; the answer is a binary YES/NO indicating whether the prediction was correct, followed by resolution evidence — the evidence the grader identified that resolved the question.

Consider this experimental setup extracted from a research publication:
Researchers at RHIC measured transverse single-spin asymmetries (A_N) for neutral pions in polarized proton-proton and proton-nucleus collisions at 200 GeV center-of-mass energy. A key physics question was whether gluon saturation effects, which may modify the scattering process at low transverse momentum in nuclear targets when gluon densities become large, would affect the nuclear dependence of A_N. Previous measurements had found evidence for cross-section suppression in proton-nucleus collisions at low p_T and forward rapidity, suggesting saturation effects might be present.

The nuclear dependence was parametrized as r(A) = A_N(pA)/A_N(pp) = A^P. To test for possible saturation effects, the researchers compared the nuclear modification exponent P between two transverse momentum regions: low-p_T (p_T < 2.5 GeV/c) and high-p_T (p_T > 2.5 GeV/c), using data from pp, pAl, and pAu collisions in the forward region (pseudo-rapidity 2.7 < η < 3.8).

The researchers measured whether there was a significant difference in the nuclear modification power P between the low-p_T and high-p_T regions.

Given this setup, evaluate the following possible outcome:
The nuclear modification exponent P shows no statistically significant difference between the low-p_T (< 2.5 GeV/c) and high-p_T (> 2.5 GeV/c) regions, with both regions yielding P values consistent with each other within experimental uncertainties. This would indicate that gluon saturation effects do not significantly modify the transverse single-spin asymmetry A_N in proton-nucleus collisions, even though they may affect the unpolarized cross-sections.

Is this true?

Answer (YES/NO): YES